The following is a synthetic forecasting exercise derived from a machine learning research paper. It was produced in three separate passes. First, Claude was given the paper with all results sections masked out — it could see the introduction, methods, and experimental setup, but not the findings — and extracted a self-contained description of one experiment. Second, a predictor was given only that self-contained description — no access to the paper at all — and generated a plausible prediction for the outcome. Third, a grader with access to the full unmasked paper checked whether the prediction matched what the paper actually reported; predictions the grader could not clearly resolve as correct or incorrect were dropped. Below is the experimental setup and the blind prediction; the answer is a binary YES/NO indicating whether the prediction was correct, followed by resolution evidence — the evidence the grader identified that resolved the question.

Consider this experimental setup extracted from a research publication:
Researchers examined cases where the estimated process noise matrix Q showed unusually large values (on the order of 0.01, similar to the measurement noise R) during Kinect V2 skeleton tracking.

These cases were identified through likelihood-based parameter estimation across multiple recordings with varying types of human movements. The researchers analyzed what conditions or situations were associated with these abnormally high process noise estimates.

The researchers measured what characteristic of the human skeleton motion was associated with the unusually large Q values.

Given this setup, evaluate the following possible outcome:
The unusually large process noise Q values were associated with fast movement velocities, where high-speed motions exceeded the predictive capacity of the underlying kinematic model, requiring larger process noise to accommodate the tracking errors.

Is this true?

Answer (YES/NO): NO